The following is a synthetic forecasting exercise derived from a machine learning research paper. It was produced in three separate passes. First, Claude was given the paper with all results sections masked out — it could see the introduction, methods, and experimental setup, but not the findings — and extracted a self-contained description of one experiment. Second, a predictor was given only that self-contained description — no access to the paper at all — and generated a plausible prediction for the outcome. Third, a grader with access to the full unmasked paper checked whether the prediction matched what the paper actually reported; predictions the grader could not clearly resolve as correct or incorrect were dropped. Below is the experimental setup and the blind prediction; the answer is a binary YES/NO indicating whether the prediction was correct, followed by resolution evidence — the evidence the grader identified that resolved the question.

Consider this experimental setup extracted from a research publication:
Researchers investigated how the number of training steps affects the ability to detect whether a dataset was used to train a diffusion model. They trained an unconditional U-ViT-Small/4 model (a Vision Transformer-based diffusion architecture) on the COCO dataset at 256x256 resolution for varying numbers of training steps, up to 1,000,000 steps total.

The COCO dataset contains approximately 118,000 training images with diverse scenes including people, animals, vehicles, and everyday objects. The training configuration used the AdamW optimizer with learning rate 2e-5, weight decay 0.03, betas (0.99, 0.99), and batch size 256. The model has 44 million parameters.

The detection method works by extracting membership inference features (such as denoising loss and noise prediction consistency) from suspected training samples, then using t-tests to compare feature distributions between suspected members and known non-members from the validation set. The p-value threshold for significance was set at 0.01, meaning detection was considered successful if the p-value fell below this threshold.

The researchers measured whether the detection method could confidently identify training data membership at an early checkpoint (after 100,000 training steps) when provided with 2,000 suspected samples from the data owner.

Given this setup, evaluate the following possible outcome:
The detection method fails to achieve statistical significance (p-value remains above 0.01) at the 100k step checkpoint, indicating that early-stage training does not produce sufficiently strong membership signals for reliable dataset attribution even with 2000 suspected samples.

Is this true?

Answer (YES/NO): NO